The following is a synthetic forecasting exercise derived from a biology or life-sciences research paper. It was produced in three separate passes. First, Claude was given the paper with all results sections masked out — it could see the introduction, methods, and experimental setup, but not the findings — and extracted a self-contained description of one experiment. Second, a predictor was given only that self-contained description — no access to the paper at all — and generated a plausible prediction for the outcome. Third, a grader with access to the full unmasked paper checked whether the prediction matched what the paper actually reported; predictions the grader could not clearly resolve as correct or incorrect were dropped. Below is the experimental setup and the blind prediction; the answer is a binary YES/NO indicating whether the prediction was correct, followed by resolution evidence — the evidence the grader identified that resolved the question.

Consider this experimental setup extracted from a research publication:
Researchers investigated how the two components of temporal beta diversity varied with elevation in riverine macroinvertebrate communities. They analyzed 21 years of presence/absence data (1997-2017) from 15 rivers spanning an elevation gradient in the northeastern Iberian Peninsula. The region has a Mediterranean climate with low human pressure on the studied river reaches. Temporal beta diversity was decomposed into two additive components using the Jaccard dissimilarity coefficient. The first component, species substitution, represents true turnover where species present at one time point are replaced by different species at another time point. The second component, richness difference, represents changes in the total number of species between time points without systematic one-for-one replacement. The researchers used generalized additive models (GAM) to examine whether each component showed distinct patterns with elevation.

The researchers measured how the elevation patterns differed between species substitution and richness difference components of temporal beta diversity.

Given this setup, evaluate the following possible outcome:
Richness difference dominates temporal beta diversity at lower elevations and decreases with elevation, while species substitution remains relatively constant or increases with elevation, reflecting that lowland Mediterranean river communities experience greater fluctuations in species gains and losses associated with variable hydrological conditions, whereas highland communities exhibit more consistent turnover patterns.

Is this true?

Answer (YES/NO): NO